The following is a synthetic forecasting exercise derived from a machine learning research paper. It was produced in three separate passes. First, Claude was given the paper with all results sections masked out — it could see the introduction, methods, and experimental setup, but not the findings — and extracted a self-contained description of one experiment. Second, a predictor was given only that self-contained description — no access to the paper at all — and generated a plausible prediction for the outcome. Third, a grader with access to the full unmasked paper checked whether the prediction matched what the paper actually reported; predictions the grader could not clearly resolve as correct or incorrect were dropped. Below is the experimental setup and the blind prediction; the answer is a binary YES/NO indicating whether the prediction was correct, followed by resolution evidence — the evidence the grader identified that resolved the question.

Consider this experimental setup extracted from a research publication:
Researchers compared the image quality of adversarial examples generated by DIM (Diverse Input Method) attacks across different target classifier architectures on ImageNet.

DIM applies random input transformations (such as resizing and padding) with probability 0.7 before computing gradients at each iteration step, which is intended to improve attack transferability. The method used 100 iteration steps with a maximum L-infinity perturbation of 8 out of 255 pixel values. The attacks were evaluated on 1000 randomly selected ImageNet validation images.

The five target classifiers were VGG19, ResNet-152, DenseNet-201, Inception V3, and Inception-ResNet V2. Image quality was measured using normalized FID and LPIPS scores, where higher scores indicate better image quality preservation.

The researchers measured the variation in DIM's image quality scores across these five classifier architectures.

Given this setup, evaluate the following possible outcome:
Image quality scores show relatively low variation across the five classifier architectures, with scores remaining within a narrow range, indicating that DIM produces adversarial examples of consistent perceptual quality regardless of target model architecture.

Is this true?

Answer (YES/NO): YES